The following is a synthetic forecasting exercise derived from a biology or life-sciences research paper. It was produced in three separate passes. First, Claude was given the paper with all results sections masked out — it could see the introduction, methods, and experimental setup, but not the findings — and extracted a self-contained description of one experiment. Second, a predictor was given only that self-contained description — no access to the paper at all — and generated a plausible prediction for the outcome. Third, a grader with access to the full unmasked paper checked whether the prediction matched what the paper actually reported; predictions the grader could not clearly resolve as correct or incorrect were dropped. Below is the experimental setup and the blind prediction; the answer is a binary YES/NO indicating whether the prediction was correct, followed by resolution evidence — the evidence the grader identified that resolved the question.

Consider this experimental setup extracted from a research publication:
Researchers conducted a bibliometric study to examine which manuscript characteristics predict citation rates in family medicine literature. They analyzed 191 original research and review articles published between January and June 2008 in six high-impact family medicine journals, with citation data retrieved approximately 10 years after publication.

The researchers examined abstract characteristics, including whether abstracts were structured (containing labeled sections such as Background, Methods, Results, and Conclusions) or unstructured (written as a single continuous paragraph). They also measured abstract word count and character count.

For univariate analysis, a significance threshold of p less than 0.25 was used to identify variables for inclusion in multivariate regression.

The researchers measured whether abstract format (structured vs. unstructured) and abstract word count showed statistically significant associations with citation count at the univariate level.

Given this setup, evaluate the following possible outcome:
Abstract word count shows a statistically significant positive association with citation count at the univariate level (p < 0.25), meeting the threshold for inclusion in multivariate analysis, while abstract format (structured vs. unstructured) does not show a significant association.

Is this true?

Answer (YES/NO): NO